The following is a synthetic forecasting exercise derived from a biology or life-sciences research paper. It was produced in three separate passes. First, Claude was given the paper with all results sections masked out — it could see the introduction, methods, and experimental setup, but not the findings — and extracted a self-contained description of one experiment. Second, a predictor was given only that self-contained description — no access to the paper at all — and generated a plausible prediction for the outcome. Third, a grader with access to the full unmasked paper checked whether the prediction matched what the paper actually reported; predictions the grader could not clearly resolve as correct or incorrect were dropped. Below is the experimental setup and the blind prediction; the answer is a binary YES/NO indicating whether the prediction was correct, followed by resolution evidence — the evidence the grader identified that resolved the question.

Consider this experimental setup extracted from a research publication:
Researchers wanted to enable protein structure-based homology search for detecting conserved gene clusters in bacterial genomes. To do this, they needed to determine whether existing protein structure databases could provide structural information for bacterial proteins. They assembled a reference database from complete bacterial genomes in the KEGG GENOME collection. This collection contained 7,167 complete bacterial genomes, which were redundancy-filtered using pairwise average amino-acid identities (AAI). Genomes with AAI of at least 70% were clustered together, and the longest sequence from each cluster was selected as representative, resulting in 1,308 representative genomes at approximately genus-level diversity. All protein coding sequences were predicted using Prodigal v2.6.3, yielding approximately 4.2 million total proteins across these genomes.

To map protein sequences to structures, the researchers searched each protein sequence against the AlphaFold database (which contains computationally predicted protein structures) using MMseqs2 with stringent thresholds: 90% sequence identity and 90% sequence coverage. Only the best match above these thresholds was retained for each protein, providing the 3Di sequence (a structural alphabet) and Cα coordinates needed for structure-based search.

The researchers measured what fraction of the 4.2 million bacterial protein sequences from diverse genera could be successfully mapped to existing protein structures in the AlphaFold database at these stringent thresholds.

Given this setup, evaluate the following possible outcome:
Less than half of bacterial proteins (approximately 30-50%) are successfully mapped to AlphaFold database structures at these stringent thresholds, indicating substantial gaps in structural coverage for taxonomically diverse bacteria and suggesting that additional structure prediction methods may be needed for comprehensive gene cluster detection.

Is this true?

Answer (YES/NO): NO